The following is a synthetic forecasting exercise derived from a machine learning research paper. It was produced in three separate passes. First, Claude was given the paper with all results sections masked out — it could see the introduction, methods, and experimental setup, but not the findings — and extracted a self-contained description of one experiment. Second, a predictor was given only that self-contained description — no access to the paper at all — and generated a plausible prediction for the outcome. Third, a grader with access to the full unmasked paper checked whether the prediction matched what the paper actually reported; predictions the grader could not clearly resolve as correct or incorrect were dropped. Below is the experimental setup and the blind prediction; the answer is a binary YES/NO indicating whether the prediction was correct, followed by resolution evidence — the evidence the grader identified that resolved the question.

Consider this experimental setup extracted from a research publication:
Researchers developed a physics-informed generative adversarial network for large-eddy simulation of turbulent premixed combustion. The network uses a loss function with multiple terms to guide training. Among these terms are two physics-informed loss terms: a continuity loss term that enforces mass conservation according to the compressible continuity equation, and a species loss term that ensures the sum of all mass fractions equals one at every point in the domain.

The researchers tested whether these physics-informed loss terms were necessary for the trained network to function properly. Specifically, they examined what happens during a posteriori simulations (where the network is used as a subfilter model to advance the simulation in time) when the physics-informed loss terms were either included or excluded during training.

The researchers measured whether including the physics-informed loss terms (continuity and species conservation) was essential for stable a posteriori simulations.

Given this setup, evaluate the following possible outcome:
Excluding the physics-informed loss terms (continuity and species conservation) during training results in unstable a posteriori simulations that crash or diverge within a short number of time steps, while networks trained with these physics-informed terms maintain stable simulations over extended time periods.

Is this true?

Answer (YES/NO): YES